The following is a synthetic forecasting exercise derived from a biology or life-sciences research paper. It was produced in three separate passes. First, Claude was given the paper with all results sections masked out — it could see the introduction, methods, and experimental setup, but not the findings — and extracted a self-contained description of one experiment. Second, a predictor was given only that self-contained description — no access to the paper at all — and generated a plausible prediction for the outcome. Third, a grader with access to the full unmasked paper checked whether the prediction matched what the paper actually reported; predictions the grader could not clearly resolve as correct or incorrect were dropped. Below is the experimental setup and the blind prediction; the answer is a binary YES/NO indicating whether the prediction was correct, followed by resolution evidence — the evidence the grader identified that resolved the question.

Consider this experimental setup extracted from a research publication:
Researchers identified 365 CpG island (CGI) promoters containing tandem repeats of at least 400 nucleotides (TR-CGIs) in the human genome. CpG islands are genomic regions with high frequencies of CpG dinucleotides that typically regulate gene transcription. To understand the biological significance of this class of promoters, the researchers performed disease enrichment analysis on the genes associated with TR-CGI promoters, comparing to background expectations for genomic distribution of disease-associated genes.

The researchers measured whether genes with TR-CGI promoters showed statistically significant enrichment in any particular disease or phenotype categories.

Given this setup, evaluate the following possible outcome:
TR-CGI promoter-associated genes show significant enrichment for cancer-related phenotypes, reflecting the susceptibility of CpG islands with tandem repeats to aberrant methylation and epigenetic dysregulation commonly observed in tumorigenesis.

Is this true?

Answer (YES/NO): NO